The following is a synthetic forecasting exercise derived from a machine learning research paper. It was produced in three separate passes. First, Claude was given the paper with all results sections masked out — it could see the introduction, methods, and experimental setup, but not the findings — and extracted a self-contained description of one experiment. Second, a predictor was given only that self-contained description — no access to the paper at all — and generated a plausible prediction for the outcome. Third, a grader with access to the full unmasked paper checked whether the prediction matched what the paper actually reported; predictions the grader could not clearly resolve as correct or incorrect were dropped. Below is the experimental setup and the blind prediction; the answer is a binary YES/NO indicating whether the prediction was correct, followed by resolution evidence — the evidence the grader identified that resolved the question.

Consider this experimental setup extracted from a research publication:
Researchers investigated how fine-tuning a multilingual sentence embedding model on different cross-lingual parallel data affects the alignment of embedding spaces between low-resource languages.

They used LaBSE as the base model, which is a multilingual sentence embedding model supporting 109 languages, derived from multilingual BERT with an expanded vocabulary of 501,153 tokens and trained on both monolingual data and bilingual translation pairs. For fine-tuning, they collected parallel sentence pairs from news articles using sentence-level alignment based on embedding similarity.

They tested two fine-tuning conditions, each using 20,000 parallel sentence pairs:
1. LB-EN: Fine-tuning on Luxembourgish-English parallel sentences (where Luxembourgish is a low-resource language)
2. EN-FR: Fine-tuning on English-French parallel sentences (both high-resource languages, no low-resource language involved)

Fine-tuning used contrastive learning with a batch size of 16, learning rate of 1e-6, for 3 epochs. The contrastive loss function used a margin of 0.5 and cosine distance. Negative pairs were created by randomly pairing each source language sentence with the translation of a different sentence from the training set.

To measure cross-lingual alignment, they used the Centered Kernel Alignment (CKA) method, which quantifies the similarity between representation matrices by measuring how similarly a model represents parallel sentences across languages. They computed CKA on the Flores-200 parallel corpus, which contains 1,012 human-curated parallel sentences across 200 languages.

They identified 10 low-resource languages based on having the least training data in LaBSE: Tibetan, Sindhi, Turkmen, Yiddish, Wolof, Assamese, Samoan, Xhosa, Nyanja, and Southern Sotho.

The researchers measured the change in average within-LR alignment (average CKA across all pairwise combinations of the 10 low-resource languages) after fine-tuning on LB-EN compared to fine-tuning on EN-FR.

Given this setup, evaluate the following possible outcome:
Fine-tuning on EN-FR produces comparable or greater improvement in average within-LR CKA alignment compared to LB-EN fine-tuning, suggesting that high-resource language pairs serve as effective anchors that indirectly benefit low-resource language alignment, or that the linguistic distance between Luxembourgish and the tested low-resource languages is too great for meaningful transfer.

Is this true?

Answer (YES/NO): NO